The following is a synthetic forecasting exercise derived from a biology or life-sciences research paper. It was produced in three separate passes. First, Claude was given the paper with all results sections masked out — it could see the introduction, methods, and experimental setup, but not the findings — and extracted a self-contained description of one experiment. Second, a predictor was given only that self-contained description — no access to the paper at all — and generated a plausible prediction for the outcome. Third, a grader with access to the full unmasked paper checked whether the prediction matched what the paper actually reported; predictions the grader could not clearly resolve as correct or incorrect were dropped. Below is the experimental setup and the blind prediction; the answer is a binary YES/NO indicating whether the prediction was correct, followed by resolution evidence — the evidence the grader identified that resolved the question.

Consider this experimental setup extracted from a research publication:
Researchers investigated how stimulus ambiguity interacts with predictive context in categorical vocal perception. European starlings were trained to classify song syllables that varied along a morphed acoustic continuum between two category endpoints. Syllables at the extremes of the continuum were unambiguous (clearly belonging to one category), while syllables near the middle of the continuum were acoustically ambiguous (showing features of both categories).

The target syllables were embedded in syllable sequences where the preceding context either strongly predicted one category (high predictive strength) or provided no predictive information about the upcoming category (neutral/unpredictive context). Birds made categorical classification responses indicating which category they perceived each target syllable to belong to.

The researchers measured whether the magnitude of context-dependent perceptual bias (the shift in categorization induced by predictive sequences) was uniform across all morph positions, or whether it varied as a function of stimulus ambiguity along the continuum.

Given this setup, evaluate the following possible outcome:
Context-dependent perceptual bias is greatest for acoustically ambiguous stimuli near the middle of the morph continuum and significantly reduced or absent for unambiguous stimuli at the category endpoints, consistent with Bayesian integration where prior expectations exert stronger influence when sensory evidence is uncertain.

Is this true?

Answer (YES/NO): YES